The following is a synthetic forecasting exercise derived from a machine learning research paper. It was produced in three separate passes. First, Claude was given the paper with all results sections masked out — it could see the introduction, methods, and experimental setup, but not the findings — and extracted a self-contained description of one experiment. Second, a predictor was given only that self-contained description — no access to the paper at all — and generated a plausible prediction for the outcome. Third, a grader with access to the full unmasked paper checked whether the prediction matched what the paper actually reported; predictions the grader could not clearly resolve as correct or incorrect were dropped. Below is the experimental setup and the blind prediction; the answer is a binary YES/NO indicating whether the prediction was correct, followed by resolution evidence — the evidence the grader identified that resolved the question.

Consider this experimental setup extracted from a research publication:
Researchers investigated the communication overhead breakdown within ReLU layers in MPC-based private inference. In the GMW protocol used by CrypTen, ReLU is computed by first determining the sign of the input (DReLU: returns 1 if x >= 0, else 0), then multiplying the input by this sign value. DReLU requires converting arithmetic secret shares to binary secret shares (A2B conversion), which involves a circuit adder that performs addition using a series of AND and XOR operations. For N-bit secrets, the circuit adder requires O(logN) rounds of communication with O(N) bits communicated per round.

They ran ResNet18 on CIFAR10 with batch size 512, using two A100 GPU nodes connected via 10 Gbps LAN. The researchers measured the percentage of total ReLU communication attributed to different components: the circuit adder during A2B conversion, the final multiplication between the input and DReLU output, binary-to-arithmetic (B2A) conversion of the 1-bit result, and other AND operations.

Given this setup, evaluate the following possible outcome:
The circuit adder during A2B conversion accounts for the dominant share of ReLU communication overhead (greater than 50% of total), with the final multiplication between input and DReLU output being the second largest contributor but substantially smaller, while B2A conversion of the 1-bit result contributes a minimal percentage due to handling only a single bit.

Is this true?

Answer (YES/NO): NO